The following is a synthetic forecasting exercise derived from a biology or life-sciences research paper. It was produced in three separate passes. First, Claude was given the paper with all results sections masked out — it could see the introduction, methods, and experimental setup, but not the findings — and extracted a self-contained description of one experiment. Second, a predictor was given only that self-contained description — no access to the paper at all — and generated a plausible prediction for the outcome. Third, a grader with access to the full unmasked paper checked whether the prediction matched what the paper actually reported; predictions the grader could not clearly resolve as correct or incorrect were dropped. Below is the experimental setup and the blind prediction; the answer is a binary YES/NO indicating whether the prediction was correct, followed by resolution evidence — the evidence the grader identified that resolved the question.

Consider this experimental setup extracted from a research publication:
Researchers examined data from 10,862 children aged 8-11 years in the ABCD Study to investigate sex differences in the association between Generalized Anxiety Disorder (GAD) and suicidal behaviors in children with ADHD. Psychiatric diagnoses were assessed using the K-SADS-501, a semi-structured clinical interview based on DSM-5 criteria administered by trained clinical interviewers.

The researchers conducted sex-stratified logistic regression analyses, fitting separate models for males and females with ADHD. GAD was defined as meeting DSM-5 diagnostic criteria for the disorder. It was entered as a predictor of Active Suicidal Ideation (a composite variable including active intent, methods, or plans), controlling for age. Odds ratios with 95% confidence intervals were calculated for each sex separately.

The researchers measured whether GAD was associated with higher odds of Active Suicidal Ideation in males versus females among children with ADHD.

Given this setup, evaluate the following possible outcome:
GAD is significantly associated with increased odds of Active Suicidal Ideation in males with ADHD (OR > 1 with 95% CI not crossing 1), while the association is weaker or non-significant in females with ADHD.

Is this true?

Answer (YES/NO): NO